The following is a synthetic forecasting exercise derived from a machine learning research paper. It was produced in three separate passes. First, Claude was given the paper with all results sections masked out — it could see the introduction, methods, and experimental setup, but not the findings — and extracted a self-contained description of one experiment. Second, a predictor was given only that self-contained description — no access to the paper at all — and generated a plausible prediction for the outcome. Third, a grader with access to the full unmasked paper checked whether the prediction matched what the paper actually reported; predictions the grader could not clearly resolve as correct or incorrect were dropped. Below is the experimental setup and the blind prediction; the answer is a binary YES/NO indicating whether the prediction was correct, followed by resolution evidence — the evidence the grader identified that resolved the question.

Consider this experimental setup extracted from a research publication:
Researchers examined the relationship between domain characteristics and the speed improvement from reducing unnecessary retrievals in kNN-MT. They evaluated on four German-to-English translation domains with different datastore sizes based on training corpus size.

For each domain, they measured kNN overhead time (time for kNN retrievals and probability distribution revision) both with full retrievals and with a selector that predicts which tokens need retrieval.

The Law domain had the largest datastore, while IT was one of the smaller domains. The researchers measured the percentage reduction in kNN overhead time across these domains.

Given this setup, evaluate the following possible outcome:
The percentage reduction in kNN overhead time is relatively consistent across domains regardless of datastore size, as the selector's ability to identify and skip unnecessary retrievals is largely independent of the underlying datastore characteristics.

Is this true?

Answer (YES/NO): NO